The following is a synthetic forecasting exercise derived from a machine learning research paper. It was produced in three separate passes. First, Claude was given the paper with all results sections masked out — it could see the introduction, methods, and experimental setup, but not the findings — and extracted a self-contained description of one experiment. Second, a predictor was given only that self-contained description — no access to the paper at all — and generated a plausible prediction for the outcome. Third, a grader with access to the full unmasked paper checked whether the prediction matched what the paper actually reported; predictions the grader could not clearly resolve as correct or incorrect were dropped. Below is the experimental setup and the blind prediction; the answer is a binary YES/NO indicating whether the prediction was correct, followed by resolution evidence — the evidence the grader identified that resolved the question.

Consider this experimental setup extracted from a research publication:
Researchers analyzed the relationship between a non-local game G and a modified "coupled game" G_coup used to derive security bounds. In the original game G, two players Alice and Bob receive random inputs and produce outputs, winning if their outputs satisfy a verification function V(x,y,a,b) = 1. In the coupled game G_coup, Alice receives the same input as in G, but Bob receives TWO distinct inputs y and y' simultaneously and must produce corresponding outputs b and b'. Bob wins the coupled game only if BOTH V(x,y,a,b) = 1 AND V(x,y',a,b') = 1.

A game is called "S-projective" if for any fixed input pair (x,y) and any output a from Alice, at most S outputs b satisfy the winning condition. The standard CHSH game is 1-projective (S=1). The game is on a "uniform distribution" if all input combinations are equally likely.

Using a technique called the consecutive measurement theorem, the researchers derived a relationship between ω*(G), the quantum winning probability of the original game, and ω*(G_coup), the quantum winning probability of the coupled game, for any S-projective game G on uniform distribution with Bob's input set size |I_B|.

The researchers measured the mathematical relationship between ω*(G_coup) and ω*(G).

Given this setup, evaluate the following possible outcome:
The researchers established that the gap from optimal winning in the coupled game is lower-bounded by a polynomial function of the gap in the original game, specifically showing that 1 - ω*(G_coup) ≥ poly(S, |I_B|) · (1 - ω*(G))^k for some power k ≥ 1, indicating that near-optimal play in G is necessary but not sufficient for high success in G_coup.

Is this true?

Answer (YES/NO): NO